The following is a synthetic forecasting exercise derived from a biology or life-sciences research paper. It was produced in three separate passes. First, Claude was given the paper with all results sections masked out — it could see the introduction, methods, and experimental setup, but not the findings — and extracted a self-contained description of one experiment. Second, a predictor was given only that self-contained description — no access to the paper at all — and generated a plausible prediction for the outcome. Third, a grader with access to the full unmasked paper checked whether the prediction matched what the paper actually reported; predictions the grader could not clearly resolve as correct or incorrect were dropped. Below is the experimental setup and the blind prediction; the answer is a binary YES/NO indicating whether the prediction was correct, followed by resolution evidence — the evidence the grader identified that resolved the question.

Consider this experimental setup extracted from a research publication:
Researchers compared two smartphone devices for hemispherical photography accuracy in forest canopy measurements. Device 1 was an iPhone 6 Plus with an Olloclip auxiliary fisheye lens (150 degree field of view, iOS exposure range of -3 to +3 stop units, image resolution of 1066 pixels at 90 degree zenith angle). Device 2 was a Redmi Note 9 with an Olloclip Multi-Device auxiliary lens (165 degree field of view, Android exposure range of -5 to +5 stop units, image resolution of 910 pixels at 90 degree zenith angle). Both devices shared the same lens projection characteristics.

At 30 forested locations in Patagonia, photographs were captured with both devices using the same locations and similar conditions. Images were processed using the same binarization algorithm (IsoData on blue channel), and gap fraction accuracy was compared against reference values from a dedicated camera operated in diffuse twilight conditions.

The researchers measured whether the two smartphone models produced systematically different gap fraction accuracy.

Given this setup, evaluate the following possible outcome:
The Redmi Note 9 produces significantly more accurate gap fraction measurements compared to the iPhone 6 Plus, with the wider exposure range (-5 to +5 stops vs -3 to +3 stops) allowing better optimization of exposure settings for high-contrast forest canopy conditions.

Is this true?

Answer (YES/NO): NO